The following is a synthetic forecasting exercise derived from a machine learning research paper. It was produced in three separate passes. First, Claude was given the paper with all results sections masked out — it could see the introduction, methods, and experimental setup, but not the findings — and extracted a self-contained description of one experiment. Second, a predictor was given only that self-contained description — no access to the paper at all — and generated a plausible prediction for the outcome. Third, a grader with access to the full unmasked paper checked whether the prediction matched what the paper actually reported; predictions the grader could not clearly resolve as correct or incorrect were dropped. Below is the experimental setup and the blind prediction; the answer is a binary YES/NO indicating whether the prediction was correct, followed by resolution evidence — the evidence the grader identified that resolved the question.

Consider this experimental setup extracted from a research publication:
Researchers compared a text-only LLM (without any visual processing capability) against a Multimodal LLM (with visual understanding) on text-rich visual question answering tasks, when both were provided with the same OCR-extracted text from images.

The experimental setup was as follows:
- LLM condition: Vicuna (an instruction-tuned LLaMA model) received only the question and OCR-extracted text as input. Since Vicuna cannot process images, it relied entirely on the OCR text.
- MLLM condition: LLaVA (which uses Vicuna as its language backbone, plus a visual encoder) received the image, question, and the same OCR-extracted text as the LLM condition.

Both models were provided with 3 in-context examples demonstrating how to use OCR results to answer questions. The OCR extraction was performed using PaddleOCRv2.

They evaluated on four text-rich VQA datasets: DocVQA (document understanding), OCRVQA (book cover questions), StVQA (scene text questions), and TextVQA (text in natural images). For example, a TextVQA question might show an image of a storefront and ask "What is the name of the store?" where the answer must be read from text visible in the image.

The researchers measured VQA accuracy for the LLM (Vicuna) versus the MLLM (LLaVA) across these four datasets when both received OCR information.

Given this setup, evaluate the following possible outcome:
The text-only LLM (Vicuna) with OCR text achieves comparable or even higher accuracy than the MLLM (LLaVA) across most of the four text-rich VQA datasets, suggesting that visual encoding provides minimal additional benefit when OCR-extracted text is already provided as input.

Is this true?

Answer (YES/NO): NO